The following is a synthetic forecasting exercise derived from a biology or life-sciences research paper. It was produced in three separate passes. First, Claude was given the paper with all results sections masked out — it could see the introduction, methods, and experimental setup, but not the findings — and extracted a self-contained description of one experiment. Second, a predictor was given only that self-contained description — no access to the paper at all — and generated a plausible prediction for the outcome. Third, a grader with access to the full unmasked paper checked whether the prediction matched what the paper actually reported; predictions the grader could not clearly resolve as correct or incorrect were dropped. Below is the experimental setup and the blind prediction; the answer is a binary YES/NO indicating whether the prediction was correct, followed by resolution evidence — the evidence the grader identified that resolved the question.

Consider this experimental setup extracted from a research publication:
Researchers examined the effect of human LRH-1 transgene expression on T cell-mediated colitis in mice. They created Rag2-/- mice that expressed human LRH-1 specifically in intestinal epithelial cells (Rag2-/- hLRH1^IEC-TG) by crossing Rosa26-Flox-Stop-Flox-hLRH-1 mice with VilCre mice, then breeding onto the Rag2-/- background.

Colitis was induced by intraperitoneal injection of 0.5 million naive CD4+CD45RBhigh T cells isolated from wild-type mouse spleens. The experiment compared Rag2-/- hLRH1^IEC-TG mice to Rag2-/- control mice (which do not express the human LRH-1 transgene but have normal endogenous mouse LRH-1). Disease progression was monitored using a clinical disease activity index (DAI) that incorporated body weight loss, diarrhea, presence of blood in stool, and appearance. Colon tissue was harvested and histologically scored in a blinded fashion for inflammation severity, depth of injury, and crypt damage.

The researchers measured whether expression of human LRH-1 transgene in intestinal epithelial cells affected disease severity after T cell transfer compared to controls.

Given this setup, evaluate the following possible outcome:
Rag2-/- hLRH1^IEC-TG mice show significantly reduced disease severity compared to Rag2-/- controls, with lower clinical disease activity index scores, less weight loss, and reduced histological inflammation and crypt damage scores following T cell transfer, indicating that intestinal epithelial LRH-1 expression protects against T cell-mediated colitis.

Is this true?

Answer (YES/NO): YES